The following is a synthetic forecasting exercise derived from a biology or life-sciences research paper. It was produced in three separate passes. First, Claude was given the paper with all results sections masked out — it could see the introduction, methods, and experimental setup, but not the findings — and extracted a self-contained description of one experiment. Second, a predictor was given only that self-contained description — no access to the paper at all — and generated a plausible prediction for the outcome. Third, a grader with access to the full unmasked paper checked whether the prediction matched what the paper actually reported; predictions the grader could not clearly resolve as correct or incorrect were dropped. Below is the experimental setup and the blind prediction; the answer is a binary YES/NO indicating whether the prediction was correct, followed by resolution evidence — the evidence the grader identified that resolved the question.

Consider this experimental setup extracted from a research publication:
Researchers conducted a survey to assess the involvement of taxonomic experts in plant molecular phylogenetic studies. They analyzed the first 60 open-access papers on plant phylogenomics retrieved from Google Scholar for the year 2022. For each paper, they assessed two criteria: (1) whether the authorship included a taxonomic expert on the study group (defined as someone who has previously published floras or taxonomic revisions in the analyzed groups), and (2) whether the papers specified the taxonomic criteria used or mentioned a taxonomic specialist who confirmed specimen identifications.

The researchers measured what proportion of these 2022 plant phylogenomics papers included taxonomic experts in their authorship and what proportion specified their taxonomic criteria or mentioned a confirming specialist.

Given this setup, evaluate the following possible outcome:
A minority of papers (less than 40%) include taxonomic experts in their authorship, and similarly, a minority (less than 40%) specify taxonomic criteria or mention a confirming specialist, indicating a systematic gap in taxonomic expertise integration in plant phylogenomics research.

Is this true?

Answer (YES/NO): YES